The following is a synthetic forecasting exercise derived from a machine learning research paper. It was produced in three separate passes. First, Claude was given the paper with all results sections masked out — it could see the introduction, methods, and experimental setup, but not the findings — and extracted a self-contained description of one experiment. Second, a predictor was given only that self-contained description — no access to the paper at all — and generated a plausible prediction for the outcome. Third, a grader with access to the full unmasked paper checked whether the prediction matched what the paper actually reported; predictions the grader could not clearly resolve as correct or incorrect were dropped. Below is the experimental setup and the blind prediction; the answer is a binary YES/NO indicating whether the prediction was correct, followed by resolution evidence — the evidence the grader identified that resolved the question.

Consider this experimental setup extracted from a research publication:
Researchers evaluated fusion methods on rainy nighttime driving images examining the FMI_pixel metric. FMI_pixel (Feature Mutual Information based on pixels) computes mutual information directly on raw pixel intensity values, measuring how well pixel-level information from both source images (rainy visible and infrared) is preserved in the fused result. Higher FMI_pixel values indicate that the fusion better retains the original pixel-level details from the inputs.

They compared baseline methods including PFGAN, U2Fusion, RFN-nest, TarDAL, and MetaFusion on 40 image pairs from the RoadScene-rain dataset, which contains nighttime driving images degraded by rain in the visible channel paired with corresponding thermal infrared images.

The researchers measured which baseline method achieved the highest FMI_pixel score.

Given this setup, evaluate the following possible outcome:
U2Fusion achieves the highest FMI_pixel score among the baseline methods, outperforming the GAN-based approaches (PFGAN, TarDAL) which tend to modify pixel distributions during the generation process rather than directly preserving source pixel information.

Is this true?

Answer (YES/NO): NO